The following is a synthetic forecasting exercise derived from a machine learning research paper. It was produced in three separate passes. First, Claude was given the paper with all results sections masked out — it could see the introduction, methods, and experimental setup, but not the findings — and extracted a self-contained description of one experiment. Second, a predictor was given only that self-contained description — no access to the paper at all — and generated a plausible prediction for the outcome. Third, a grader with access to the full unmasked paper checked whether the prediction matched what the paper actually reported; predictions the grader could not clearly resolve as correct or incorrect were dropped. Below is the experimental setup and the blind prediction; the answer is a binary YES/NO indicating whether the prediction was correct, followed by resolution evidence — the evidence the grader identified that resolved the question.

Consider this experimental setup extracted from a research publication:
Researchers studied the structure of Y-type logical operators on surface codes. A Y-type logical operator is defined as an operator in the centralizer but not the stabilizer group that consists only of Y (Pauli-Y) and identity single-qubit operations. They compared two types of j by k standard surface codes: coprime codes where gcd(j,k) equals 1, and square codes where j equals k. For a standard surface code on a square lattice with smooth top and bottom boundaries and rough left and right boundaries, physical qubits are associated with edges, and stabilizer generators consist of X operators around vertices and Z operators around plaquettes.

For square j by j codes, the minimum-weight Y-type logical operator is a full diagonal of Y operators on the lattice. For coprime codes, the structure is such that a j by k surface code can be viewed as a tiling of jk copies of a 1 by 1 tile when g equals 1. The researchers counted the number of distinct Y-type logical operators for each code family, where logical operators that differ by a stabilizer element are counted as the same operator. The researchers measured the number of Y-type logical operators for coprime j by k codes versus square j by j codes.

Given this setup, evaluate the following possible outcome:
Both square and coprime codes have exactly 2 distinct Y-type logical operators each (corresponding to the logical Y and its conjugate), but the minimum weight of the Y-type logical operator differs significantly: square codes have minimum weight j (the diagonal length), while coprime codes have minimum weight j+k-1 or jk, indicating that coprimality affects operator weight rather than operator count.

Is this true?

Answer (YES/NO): NO